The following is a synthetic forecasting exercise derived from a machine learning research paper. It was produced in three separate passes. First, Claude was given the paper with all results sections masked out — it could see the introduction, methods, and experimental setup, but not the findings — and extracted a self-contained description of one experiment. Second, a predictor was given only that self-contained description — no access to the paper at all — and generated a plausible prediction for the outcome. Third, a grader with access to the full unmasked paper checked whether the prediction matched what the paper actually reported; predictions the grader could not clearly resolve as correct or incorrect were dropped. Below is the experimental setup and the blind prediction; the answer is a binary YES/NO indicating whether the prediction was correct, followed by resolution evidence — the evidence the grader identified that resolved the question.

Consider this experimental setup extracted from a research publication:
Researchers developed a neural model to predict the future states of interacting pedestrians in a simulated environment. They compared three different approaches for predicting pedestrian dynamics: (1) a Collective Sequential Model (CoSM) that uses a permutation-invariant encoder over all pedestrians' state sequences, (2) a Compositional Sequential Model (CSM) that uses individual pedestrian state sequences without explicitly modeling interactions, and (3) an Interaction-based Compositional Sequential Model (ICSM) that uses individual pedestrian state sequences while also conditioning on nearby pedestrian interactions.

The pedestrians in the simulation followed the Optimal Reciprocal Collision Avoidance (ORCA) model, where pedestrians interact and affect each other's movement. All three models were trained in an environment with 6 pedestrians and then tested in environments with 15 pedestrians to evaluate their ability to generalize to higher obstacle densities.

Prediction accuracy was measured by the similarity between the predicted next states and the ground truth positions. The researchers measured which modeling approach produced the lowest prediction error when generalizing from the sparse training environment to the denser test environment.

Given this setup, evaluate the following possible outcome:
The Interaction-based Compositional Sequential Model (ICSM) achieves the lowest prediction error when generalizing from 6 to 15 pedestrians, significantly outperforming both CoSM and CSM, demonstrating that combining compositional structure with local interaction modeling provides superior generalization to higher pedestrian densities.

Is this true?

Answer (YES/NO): YES